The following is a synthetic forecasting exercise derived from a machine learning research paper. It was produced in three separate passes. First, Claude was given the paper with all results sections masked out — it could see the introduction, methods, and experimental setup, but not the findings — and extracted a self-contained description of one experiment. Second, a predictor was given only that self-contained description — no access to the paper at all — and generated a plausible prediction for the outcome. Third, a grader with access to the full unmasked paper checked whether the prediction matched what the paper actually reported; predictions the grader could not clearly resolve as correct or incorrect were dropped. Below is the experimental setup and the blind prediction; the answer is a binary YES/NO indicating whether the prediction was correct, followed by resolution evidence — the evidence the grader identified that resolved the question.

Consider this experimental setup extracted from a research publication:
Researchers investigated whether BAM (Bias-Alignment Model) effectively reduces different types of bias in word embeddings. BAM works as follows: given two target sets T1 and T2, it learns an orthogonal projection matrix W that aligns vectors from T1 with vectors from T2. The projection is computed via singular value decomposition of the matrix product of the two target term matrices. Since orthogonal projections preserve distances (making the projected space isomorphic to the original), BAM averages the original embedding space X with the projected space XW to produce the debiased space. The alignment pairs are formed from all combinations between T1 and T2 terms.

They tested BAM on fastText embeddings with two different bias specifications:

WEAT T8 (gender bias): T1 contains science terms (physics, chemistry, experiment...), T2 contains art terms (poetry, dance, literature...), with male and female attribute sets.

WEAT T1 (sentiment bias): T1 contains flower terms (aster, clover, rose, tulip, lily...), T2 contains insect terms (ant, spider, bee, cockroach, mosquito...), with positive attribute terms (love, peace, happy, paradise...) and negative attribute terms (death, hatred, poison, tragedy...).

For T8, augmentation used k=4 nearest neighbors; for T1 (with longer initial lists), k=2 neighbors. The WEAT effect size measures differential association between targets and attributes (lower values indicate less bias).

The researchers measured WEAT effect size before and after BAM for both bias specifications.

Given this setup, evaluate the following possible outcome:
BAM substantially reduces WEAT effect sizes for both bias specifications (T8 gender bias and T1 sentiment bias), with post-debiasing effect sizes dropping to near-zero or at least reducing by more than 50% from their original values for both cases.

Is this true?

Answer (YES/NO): NO